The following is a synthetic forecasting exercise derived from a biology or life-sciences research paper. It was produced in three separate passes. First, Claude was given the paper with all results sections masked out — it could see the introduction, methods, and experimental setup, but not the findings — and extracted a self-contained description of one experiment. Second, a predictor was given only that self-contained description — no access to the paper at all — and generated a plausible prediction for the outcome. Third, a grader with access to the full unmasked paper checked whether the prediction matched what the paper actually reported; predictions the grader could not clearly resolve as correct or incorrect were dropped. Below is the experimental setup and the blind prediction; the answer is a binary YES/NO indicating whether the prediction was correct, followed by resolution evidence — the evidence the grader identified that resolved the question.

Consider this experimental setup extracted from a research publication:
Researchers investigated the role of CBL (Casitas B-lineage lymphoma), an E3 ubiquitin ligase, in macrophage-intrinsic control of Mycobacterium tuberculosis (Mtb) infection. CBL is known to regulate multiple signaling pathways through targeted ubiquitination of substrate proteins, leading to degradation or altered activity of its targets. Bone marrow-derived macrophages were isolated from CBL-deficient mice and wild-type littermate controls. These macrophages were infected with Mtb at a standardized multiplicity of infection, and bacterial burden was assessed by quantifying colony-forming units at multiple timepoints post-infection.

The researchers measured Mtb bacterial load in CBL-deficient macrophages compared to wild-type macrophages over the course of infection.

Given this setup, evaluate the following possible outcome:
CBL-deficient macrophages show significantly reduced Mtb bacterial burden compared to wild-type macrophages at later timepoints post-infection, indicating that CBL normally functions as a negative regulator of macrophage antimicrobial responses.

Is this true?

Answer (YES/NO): NO